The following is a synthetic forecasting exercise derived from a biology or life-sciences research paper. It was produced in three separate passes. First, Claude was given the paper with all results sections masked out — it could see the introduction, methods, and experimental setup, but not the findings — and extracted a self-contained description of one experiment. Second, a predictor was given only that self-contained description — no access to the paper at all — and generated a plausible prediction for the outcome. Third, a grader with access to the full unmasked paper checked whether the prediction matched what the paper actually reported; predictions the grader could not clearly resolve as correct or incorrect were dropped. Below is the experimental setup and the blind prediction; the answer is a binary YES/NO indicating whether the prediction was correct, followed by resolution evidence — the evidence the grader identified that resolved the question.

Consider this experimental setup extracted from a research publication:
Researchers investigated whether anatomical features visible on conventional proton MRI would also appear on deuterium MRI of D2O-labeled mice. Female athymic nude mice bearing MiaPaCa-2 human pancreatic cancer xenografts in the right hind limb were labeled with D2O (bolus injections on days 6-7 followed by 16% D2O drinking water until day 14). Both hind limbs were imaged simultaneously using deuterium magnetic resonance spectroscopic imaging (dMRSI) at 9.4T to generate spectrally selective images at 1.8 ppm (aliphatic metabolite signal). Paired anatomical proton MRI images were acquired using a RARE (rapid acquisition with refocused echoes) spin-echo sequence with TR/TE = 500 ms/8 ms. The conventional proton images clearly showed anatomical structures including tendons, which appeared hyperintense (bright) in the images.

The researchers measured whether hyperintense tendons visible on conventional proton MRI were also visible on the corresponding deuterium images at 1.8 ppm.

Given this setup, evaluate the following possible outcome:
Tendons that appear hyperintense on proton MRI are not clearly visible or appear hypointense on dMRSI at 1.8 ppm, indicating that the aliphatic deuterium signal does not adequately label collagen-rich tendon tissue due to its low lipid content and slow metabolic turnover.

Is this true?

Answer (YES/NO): YES